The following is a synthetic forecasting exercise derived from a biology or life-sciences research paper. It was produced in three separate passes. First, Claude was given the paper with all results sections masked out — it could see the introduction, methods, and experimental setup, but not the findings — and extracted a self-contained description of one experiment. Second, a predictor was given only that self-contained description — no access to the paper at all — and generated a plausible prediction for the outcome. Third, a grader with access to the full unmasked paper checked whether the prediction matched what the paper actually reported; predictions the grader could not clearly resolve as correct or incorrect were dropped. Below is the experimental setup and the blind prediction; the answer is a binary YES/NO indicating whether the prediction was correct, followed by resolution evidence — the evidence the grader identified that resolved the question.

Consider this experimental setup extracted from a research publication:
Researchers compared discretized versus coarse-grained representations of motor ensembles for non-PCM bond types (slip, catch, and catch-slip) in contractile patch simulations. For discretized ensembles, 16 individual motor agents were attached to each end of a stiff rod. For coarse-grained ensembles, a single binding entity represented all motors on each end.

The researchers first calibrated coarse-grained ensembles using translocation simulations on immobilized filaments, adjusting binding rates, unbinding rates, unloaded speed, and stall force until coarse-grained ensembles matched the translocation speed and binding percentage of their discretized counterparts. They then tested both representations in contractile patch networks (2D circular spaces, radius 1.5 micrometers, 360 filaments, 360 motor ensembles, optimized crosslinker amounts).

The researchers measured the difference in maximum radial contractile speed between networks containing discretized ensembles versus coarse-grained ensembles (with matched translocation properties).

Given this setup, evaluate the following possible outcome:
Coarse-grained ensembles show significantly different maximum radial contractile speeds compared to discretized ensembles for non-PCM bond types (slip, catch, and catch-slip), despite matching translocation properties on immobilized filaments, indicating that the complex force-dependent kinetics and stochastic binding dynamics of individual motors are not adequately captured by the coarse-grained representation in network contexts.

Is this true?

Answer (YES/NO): YES